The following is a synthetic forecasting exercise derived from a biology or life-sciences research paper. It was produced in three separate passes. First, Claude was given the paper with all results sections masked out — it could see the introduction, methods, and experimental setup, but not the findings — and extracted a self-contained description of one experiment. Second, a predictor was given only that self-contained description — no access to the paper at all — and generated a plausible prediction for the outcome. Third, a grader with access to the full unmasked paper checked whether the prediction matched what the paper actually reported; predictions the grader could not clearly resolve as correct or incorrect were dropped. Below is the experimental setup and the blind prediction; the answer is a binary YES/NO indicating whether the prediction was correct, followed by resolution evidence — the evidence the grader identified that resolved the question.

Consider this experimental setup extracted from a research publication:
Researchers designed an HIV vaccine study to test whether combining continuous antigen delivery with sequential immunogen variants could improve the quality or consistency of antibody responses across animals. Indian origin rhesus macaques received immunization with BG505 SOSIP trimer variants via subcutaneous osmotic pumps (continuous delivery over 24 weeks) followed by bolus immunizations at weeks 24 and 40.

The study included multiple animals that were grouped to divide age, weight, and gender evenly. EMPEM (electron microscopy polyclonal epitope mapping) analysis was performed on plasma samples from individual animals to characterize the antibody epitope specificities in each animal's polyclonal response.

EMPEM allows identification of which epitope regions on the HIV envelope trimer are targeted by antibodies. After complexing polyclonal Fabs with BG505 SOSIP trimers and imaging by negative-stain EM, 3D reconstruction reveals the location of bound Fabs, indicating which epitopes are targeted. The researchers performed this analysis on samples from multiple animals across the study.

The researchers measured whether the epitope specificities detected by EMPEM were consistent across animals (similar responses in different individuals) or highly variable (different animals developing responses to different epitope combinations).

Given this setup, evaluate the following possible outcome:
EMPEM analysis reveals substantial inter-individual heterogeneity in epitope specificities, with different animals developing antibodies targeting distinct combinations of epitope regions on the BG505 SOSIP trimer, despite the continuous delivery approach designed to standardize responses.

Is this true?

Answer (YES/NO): YES